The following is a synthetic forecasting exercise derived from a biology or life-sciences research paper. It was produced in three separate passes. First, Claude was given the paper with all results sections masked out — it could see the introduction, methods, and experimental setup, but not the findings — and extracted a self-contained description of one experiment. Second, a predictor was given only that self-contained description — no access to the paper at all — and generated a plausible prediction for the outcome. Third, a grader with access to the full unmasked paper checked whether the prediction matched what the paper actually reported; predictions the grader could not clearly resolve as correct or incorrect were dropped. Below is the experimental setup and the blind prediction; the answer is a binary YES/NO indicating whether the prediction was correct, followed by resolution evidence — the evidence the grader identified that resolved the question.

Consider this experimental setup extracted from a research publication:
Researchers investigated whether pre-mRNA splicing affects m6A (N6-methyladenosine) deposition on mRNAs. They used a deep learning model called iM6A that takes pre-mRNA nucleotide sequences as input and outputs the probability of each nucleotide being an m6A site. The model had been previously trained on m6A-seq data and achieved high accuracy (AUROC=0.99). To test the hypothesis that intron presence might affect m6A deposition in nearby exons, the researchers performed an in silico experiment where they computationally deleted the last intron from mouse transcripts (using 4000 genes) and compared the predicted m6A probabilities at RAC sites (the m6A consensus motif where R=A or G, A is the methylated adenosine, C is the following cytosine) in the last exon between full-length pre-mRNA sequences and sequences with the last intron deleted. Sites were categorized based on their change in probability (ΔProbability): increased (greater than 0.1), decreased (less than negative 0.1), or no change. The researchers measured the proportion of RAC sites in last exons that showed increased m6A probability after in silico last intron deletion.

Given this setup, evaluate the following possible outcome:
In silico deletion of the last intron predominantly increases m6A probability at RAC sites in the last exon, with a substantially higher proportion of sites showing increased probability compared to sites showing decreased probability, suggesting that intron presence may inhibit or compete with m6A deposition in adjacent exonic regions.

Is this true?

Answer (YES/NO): YES